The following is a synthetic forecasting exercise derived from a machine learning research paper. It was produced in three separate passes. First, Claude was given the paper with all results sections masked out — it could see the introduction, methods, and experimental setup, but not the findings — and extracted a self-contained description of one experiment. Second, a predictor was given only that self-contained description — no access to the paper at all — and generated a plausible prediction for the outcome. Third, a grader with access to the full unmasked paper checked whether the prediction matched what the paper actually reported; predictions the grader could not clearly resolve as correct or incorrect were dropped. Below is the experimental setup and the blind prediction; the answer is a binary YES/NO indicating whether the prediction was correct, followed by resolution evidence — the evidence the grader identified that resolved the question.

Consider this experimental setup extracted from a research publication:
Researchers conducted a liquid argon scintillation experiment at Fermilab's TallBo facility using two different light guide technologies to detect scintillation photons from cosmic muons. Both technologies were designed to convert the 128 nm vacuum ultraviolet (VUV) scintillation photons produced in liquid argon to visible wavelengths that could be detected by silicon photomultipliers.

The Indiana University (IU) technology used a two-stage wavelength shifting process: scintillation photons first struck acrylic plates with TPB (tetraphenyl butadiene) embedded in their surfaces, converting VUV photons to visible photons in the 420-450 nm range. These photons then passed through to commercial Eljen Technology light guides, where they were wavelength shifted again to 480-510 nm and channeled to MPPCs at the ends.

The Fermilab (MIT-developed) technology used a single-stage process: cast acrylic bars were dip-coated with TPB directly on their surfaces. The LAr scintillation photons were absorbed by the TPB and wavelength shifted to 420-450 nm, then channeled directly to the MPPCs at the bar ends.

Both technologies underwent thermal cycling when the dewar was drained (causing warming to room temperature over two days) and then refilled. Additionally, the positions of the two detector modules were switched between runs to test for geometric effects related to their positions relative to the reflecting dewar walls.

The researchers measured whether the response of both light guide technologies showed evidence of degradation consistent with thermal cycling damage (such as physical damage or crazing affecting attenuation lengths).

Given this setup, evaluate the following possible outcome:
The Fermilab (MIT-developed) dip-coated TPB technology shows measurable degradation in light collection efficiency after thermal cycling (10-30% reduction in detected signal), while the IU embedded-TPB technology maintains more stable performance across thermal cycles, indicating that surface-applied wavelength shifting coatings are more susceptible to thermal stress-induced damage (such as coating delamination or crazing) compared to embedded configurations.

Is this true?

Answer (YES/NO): NO